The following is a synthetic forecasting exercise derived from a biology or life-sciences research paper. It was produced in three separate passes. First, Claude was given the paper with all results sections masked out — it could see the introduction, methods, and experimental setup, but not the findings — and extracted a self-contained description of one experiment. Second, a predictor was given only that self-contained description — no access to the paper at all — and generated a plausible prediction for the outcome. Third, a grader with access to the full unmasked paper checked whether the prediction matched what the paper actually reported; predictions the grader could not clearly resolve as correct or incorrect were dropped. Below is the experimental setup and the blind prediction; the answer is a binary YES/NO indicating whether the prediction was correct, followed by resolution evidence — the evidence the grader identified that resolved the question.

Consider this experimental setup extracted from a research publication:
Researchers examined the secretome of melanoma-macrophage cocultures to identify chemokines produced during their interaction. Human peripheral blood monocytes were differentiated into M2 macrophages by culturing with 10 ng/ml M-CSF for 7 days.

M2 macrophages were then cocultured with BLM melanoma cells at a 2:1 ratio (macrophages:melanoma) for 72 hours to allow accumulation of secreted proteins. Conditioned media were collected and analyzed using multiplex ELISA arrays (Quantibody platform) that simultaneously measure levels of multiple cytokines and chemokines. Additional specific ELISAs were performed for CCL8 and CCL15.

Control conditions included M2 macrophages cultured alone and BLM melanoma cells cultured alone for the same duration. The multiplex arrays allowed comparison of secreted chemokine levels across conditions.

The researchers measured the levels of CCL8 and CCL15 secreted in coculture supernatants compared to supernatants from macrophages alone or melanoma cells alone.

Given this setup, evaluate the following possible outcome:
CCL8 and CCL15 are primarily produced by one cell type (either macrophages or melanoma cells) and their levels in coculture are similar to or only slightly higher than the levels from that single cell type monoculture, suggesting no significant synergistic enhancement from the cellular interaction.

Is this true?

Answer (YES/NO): NO